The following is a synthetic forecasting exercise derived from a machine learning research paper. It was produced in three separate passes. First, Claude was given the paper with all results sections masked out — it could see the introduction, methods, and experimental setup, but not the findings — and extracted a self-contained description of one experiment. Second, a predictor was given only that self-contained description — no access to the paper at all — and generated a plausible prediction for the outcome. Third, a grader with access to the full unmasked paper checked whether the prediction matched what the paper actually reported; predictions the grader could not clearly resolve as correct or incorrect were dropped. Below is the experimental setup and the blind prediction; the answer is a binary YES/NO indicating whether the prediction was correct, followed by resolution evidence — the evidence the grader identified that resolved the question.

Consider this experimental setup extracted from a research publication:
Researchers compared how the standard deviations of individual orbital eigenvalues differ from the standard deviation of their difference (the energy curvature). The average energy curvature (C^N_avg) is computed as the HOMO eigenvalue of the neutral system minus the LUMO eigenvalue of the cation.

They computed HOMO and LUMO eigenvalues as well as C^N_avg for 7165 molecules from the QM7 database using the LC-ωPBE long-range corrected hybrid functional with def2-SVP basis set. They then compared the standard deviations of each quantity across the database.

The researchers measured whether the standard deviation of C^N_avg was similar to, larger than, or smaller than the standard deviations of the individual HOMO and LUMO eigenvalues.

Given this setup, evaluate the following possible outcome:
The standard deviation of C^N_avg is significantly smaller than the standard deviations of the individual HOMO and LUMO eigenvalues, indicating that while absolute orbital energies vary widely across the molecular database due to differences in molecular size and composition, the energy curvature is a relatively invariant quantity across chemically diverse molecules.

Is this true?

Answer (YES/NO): YES